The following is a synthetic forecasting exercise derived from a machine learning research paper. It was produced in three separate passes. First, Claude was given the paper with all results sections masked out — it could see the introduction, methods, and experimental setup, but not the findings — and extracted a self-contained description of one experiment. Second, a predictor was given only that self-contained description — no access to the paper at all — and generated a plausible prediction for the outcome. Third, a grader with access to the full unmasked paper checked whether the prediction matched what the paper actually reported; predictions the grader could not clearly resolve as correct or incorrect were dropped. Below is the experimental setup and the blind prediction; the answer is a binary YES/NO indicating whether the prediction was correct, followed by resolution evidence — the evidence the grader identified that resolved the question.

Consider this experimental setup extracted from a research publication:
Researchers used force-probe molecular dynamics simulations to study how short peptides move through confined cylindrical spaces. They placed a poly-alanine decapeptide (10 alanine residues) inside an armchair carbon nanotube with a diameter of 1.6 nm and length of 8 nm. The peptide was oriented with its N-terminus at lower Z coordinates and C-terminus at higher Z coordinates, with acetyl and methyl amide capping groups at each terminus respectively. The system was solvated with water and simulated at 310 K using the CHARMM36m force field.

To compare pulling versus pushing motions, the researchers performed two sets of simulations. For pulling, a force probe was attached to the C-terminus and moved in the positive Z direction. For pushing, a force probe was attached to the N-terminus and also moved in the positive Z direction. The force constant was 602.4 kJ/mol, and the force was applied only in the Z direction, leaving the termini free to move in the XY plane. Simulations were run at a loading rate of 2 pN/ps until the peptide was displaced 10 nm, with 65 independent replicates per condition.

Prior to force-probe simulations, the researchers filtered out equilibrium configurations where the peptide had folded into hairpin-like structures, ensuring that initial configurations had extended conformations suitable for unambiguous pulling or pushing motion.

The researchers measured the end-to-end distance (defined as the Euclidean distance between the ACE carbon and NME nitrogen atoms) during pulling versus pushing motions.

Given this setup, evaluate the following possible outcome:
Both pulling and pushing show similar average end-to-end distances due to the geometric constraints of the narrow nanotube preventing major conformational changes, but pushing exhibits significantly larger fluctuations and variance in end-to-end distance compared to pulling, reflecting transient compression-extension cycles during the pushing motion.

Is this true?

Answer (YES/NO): NO